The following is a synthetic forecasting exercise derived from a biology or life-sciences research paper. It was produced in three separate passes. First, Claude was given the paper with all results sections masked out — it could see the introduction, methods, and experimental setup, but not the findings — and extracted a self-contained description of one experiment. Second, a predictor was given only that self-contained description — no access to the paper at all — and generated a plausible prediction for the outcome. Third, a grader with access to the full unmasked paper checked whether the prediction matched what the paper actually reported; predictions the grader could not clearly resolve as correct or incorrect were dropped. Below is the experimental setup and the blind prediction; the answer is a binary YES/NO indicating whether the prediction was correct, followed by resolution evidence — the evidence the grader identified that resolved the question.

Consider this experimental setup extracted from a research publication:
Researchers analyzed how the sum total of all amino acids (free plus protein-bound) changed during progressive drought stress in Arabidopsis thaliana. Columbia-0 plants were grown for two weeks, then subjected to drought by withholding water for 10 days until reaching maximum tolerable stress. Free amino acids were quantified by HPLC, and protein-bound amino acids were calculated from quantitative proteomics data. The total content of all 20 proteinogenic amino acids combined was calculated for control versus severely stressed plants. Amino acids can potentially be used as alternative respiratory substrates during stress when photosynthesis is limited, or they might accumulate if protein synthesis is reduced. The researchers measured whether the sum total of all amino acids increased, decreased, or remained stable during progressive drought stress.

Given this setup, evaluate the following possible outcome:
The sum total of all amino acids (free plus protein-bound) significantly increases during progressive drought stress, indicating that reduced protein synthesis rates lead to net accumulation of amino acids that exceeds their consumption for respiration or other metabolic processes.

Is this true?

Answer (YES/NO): NO